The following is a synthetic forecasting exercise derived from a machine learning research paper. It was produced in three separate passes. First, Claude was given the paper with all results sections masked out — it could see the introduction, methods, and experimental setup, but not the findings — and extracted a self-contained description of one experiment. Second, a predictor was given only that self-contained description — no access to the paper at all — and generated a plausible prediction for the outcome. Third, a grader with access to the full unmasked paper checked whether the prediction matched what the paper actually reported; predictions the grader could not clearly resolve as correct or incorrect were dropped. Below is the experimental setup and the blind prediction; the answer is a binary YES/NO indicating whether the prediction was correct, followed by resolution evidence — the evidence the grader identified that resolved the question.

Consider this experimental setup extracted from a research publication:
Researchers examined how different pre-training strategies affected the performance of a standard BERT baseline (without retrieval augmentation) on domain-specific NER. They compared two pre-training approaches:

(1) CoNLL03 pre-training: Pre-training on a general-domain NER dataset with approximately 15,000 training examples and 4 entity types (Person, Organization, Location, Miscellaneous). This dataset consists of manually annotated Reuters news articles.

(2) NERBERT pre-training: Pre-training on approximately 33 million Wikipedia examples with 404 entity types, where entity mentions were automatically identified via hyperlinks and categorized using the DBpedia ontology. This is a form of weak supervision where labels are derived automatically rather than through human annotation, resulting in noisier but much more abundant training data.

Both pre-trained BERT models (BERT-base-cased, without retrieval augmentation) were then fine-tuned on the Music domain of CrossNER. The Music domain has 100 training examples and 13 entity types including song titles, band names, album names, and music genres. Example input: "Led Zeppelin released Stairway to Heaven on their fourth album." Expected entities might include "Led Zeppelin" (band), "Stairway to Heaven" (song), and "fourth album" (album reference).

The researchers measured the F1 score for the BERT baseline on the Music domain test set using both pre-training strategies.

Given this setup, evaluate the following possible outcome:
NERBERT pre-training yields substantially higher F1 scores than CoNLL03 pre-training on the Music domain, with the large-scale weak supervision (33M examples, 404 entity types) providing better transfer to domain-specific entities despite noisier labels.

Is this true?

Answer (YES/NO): YES